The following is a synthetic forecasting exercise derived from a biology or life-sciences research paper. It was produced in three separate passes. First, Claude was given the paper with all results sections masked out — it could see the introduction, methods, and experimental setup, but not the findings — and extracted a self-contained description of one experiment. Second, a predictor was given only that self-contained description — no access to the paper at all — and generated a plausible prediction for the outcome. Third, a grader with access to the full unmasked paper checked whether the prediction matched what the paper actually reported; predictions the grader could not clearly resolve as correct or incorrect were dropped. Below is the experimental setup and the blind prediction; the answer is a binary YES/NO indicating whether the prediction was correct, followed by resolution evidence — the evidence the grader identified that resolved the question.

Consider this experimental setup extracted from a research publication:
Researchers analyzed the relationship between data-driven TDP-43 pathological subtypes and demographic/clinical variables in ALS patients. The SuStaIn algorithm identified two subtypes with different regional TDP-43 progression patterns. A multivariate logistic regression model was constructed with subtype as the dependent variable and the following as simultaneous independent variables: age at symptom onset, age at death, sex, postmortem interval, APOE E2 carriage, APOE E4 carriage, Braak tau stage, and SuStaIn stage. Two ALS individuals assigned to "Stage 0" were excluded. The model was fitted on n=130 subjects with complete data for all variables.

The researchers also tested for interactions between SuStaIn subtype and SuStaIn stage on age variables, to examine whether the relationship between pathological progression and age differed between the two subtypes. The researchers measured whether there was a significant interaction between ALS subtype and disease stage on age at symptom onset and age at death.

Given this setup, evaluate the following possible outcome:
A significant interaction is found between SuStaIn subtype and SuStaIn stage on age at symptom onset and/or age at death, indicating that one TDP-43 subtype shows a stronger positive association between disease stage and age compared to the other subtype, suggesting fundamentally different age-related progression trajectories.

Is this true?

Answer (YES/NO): NO